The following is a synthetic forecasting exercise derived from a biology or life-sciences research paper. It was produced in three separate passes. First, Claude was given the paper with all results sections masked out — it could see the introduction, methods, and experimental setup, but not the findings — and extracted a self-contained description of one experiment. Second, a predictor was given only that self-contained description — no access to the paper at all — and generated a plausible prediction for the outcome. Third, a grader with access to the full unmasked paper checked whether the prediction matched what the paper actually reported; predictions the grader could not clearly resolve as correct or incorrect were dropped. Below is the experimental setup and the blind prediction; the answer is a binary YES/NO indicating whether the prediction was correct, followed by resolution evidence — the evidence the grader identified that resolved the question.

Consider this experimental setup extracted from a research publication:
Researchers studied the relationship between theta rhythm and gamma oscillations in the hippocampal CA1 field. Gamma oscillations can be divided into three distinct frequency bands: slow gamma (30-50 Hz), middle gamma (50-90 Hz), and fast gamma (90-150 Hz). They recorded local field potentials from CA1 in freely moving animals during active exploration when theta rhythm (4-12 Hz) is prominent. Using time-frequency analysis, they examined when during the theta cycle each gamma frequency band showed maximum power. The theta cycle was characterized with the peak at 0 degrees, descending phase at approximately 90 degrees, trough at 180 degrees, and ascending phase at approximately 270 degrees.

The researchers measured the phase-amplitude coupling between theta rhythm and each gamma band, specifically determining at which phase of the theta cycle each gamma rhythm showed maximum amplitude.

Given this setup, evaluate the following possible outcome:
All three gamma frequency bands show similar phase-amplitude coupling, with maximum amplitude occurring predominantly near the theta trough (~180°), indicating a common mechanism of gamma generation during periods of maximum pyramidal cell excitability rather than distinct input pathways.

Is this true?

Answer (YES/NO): NO